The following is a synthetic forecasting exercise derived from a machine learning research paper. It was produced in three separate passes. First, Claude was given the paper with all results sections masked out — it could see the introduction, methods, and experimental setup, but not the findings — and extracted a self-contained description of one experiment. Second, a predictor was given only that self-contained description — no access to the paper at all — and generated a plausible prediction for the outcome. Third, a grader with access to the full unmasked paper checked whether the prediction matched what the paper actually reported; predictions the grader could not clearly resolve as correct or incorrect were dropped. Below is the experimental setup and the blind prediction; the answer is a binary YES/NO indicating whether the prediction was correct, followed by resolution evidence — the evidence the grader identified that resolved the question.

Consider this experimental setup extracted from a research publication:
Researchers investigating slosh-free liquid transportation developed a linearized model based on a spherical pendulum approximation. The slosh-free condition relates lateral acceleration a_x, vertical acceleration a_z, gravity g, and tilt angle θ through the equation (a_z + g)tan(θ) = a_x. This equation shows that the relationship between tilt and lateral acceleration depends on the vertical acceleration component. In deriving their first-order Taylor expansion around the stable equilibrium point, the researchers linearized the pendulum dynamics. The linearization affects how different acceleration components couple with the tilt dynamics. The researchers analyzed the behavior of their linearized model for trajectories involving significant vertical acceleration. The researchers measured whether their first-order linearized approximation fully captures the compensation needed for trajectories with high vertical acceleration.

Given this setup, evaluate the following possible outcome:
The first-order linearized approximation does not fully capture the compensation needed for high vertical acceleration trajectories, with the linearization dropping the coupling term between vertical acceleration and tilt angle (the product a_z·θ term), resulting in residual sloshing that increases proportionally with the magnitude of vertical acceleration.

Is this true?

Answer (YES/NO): NO